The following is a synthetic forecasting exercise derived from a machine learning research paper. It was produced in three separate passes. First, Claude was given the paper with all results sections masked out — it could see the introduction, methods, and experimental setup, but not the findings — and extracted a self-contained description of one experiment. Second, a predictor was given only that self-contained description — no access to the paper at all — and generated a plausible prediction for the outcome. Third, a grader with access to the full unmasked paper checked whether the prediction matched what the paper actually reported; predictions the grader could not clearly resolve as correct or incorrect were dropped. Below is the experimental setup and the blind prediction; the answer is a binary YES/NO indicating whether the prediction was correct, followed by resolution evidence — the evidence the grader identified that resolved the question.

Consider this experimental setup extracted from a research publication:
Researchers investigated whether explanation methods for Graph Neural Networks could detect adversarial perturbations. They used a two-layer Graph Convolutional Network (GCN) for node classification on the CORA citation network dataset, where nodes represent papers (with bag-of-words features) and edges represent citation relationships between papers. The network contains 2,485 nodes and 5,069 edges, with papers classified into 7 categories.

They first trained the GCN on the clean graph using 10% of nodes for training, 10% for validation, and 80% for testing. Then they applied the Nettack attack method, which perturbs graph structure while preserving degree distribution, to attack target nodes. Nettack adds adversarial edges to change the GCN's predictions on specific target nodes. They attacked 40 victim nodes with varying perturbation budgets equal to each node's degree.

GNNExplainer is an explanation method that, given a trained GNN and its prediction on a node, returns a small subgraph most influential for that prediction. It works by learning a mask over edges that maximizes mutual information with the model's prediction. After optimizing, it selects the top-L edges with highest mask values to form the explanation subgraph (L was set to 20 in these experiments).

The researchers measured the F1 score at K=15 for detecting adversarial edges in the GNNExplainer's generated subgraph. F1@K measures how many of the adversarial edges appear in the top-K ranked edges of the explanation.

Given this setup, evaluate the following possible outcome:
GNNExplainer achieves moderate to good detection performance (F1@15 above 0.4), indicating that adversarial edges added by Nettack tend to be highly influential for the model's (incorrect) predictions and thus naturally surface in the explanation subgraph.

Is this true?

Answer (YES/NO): NO